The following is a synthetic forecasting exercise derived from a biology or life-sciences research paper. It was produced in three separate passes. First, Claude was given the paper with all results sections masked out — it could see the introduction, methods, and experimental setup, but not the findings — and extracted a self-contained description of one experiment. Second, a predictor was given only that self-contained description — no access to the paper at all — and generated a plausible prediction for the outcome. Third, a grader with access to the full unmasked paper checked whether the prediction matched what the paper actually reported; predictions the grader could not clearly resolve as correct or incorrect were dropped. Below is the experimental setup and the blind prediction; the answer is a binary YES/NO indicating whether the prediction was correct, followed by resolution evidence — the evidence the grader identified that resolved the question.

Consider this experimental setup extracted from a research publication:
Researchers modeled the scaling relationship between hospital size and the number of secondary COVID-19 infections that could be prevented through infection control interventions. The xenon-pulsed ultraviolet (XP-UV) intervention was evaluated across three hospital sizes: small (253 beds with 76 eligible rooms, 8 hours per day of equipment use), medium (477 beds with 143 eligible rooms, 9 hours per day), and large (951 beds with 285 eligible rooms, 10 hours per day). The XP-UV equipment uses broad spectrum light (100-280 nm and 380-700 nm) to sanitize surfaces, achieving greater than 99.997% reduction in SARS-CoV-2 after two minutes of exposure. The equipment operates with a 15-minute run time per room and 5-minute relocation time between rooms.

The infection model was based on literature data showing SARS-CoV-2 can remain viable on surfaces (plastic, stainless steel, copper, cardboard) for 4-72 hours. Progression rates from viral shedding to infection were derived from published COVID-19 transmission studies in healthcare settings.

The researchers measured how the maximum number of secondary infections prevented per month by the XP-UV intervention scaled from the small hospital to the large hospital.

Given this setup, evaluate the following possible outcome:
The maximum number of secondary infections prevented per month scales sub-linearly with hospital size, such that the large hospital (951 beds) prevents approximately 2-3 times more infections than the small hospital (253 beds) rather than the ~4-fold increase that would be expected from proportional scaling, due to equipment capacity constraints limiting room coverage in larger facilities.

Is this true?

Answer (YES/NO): NO